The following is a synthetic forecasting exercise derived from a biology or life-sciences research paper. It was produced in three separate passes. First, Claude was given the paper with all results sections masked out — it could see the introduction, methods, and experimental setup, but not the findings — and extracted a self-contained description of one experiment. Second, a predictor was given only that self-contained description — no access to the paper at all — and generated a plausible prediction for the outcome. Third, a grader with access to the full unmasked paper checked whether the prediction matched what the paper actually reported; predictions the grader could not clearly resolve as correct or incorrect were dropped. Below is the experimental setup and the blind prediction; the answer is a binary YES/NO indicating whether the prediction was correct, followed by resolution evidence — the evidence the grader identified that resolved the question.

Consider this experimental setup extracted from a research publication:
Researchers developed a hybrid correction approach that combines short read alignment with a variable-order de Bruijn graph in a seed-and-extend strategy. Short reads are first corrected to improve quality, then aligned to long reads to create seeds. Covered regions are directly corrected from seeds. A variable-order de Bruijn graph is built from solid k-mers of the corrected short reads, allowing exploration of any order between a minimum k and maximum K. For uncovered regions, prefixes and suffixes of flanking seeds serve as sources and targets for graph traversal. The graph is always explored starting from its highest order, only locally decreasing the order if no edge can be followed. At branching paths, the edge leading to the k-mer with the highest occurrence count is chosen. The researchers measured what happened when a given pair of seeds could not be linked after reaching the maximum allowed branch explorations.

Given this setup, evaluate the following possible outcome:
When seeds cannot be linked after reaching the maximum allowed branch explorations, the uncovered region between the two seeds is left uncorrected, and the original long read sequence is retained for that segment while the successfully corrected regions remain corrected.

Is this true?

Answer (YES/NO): NO